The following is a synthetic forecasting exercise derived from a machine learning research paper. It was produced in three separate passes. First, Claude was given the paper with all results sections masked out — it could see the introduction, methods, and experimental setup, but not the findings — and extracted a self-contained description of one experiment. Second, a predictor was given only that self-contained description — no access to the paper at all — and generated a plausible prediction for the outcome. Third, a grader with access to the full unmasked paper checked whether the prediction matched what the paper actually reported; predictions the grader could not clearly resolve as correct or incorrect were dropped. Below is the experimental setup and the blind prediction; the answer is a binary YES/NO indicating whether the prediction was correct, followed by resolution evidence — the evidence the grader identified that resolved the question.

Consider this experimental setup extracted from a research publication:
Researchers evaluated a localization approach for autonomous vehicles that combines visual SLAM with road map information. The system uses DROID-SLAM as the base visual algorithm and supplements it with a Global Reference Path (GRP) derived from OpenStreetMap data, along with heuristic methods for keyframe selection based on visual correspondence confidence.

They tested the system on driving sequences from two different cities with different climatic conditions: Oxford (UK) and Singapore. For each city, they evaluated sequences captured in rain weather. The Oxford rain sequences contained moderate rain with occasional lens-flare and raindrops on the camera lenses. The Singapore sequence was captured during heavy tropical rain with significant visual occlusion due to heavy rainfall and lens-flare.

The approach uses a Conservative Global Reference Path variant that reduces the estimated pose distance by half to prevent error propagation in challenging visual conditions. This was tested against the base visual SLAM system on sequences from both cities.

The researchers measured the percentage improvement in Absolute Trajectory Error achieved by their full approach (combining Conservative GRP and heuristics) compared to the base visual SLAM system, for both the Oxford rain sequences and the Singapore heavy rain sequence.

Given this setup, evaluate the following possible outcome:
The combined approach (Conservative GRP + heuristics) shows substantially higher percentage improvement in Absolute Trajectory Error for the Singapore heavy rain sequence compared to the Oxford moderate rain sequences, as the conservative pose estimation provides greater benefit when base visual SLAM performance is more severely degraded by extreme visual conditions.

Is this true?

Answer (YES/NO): NO